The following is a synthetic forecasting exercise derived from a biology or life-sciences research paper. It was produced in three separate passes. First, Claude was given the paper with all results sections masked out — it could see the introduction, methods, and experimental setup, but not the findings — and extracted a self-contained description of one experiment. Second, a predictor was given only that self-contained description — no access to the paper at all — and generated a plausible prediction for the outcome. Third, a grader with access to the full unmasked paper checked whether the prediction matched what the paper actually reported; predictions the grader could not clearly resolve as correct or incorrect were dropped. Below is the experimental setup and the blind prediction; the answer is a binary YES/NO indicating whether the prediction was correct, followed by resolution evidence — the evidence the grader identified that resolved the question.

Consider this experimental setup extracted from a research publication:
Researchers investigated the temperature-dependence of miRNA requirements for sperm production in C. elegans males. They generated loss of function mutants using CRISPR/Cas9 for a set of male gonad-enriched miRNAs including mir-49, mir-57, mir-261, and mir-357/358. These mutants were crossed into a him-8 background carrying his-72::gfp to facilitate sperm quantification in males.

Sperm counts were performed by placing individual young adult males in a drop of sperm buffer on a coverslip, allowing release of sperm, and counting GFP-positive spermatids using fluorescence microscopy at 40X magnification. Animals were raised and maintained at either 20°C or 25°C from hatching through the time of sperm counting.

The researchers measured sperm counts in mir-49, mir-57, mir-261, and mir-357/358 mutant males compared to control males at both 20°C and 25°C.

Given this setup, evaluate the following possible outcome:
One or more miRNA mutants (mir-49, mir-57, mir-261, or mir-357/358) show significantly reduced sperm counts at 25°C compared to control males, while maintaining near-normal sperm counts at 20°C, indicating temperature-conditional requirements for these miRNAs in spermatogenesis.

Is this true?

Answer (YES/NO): YES